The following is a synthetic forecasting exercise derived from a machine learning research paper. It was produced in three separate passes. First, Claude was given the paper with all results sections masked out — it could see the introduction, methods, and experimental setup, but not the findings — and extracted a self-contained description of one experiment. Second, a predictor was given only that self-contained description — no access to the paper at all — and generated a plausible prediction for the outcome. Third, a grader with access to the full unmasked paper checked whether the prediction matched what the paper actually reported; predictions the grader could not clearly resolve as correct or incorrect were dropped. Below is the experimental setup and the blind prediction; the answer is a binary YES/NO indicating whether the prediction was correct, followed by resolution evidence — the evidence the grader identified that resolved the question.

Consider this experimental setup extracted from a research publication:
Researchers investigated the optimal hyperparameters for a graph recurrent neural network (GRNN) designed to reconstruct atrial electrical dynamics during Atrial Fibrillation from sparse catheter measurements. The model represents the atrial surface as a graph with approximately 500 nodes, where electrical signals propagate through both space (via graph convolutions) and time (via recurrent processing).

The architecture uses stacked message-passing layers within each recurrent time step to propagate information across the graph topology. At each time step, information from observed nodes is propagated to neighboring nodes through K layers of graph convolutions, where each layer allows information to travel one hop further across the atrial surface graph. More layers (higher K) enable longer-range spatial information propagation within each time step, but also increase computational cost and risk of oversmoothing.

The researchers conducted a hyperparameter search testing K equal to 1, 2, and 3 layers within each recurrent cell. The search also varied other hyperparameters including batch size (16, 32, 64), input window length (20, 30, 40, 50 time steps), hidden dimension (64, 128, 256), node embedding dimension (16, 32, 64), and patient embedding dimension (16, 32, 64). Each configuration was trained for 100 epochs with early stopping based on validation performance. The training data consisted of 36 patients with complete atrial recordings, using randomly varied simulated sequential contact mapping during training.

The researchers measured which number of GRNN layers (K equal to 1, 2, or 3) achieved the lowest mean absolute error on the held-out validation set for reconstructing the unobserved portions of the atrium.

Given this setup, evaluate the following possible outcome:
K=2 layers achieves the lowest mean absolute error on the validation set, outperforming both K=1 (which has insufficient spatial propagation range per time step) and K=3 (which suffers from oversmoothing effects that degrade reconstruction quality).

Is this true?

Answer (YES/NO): NO